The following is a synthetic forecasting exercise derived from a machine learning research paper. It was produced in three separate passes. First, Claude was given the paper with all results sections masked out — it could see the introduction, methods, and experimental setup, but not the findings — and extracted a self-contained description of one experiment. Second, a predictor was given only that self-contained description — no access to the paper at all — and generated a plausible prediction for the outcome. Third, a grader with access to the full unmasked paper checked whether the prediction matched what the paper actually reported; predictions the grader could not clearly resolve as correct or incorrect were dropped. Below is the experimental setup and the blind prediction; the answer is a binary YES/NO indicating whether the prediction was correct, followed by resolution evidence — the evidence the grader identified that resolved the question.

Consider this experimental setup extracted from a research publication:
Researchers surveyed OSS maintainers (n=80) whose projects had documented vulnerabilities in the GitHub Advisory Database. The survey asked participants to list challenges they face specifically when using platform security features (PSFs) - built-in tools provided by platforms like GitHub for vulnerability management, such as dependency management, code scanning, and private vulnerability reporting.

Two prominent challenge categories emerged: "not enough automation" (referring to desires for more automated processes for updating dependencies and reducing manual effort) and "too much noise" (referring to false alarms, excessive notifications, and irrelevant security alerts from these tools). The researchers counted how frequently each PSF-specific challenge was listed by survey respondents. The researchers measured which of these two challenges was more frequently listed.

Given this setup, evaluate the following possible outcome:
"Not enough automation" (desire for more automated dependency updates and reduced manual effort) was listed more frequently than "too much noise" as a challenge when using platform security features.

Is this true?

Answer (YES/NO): YES